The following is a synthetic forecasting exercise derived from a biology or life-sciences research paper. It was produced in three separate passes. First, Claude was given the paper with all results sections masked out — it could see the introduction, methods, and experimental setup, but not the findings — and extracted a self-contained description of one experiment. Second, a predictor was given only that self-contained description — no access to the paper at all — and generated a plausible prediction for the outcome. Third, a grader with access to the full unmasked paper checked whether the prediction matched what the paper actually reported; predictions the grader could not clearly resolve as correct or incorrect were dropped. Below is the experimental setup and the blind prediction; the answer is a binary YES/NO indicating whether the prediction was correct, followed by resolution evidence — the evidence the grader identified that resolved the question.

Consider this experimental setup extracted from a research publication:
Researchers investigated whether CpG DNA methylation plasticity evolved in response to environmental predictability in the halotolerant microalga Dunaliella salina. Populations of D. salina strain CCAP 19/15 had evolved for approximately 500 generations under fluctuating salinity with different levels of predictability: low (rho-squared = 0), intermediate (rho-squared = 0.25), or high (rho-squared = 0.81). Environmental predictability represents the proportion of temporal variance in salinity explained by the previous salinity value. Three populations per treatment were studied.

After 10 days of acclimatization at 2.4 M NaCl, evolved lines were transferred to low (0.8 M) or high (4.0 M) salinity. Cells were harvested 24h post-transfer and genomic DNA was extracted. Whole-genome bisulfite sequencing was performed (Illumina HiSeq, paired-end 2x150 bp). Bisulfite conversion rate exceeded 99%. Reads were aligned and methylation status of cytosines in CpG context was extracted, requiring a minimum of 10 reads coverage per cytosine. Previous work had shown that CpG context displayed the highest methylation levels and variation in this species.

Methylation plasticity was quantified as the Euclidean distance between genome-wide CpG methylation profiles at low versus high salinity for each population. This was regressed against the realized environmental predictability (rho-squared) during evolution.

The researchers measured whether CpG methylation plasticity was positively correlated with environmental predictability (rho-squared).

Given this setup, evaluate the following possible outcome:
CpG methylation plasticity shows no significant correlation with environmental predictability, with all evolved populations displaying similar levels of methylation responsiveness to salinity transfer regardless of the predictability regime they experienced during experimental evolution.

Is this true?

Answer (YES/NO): NO